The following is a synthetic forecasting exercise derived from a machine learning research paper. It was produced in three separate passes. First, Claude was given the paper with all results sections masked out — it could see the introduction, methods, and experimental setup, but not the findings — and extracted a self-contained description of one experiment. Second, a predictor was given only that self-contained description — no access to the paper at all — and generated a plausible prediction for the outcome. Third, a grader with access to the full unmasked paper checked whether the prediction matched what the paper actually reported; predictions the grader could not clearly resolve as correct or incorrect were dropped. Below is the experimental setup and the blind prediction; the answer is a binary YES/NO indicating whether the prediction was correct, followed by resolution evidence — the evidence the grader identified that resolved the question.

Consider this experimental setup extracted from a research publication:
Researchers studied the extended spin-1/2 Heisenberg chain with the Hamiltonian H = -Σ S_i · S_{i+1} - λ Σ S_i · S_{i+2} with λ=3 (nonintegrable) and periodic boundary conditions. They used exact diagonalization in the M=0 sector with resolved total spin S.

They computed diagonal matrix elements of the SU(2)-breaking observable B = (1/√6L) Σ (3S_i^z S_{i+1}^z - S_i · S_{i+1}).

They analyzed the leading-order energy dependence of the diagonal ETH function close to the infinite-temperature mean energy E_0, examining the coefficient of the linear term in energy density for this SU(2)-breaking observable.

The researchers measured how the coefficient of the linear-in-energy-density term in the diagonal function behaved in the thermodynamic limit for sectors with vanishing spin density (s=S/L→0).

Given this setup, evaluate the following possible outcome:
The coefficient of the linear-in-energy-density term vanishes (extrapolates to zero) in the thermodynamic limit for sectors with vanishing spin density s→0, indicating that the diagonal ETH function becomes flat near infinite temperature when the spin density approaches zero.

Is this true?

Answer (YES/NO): YES